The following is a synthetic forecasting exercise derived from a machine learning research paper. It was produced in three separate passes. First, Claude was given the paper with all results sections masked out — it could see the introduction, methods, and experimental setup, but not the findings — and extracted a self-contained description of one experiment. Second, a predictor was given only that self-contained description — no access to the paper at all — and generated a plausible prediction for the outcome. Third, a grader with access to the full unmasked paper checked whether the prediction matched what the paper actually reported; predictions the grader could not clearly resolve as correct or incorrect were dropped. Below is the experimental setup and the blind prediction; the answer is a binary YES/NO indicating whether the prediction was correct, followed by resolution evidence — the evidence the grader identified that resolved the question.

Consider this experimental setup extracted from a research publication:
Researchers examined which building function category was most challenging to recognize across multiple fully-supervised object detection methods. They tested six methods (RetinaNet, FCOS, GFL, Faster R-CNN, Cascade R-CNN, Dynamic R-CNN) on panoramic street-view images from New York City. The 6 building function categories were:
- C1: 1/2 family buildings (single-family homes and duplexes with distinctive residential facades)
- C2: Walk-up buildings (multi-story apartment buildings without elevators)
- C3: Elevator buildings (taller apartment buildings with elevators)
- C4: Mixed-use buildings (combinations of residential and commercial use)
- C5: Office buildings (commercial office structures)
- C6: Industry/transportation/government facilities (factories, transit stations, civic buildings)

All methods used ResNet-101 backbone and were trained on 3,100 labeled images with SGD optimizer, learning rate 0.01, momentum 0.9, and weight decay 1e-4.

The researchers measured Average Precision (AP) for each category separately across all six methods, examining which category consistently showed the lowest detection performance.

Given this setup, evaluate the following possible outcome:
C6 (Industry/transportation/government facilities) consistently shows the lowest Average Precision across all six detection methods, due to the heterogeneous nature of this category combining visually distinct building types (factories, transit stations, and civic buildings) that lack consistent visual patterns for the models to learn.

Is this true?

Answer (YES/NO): NO